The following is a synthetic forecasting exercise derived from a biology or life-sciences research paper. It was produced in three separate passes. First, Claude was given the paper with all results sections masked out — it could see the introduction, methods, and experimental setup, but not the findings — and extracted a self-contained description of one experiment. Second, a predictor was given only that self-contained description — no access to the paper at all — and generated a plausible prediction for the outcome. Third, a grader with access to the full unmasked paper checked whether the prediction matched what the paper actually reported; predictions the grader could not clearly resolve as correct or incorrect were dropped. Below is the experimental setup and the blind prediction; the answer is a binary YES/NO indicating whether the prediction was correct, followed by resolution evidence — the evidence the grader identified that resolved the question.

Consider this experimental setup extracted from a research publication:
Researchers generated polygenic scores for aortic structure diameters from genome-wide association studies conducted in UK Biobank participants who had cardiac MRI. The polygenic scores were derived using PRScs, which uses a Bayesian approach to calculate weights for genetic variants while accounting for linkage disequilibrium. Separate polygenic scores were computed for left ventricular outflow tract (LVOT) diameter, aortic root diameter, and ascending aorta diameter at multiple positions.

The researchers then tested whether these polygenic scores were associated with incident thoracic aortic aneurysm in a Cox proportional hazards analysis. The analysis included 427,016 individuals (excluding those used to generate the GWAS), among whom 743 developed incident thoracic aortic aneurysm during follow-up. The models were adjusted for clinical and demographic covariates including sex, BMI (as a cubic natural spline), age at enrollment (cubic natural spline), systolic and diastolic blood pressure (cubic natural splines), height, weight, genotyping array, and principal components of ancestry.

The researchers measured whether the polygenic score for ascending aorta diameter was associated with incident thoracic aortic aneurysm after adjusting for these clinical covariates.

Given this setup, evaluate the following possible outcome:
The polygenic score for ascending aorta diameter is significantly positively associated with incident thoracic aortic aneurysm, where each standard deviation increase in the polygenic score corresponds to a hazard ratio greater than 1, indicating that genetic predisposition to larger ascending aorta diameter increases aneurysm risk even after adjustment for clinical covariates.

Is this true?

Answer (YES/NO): YES